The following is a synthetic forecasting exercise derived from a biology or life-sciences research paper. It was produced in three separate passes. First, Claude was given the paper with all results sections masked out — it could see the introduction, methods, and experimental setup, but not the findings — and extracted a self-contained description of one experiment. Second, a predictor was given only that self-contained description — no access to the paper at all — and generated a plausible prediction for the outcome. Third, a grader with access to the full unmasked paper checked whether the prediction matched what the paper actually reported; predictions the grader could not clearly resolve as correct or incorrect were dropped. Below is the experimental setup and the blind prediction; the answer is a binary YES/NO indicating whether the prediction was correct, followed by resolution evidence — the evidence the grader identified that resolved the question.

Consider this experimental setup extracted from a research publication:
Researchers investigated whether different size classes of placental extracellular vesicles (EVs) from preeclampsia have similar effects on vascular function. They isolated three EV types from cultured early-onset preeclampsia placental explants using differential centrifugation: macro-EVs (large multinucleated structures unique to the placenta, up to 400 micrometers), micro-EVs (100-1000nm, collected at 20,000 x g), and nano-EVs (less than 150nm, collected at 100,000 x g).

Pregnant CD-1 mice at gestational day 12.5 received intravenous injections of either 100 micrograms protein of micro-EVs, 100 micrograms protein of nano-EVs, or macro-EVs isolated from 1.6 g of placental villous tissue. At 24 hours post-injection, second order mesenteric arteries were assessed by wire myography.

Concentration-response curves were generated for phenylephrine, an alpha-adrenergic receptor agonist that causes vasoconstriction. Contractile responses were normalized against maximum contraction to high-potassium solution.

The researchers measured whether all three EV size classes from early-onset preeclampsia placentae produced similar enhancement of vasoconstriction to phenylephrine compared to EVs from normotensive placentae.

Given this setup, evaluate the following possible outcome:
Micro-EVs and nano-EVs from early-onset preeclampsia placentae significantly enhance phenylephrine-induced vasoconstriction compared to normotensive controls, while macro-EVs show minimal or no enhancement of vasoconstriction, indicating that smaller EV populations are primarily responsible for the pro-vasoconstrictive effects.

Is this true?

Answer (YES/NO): NO